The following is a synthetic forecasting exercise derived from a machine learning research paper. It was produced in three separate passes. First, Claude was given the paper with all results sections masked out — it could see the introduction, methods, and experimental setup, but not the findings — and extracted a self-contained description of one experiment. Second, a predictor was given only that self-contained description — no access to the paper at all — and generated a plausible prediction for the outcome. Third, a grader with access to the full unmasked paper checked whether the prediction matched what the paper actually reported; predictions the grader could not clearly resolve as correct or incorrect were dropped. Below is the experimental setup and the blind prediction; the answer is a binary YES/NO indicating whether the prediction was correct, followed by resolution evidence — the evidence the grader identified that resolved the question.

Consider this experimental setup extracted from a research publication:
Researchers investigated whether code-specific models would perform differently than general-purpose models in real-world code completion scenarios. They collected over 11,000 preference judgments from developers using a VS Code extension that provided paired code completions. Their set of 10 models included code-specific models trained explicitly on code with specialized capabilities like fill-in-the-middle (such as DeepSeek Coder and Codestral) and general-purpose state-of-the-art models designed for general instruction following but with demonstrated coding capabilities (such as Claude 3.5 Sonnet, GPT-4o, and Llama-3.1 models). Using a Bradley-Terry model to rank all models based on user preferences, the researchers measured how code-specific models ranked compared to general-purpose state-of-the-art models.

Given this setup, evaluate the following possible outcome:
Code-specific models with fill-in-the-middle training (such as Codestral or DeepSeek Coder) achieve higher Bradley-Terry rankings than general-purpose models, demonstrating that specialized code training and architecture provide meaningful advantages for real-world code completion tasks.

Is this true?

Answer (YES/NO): NO